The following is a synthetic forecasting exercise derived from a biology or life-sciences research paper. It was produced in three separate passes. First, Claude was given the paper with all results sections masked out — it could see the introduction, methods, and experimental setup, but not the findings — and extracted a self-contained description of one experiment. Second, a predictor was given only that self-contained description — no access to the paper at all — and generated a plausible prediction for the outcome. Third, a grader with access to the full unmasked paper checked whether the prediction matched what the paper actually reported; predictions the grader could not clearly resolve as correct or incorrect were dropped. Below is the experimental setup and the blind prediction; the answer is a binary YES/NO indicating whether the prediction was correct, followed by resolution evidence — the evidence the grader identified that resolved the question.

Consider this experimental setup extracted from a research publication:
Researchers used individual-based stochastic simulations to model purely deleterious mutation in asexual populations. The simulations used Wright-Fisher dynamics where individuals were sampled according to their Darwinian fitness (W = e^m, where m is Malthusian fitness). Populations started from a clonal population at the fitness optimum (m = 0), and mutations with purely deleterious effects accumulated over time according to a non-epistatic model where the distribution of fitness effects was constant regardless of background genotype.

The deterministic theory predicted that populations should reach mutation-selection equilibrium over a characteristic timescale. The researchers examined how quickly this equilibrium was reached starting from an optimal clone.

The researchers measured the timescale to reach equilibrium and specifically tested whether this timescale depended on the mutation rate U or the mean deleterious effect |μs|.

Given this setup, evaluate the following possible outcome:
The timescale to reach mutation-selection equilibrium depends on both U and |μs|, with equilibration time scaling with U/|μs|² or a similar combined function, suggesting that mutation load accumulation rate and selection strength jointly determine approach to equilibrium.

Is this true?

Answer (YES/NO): NO